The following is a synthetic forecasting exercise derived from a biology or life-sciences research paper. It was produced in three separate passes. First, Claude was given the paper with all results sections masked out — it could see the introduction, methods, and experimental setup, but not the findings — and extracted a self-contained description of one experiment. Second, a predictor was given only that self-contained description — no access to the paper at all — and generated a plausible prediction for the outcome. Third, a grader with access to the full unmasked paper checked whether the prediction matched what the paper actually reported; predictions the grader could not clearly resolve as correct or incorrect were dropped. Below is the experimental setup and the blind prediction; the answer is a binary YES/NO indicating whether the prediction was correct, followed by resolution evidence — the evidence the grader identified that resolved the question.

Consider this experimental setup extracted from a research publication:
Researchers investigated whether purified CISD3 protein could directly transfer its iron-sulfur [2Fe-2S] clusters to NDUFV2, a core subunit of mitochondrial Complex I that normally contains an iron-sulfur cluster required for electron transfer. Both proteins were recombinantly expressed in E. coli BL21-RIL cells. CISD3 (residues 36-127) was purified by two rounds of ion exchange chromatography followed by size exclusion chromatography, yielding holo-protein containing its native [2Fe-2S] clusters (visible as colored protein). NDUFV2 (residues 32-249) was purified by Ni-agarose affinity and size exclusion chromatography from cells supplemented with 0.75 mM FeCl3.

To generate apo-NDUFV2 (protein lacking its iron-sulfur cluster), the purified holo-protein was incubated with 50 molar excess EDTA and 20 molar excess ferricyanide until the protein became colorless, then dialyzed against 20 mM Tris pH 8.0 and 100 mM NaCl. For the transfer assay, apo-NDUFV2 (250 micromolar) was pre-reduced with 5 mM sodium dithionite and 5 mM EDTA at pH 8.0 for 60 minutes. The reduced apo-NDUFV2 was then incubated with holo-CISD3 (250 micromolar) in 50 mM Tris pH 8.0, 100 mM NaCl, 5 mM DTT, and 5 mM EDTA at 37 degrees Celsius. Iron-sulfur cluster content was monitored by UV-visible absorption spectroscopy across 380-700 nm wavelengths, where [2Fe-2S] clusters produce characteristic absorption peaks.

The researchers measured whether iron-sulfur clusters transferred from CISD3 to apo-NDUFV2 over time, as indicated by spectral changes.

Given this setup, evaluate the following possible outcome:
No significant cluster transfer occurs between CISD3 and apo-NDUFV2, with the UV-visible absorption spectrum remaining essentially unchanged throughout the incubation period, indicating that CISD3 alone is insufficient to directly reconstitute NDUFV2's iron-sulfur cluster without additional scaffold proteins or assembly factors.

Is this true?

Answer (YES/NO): NO